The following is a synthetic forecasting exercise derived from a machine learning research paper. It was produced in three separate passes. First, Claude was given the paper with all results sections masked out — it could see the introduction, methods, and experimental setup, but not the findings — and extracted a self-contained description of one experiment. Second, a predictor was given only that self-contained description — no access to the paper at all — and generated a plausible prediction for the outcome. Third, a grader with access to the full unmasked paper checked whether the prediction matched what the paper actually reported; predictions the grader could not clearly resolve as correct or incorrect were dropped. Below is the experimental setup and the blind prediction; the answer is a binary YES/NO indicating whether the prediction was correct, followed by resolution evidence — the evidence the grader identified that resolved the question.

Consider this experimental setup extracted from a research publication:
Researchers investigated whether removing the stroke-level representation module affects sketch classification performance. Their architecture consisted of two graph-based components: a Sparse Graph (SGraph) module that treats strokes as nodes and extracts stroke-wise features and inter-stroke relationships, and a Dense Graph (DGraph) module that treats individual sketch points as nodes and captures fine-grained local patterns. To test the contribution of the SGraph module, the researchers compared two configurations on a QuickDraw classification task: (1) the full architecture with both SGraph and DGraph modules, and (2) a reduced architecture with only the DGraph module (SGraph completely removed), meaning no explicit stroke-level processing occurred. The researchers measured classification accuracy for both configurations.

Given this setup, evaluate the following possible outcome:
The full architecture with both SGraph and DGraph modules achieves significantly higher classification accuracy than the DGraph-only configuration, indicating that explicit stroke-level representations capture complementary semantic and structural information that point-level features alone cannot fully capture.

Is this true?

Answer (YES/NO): YES